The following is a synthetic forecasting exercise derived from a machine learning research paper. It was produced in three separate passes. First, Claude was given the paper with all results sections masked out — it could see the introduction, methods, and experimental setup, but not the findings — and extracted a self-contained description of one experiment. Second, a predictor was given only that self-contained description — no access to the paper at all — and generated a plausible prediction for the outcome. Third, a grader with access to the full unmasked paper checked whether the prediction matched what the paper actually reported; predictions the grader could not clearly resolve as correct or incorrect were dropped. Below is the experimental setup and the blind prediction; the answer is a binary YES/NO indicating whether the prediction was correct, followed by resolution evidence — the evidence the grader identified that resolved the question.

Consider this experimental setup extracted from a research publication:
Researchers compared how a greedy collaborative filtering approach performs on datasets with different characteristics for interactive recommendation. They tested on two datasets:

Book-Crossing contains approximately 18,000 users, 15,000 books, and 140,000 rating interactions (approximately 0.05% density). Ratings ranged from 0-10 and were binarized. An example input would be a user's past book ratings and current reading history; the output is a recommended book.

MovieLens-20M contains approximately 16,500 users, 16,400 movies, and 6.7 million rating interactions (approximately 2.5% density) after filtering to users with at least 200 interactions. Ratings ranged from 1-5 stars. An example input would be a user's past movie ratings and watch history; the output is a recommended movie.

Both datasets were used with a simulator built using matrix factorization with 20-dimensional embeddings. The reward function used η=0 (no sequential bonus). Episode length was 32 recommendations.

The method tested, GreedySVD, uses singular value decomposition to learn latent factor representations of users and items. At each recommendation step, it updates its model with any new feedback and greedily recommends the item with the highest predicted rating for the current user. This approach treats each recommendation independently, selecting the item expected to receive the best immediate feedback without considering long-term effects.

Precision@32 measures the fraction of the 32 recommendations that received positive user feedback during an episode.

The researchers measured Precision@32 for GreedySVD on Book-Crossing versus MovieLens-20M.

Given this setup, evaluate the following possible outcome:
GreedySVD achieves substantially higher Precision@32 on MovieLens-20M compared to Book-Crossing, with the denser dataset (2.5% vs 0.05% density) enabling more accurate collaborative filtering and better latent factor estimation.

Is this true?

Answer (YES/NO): YES